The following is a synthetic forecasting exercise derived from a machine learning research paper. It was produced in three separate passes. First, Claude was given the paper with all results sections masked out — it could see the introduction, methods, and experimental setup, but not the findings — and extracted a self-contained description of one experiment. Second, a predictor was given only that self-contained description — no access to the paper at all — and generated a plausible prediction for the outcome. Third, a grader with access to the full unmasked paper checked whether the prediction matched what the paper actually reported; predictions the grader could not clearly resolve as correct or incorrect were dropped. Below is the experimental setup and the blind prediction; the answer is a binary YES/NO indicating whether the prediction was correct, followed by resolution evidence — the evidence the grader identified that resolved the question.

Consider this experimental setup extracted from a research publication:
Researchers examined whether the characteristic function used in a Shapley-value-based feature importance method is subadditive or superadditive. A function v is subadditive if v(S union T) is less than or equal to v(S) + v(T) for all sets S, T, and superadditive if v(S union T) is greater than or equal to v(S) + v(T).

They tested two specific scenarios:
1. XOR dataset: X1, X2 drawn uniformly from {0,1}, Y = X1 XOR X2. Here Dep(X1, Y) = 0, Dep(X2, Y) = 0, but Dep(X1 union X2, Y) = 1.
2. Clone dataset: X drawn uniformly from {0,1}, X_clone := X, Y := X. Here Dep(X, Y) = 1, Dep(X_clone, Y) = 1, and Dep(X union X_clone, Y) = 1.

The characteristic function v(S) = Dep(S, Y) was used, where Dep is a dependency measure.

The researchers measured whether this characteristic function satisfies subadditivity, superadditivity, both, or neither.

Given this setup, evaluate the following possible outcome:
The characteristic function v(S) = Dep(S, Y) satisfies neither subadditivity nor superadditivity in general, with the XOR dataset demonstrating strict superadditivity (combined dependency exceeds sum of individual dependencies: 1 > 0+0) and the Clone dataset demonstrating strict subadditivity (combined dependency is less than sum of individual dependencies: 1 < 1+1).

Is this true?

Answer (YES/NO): YES